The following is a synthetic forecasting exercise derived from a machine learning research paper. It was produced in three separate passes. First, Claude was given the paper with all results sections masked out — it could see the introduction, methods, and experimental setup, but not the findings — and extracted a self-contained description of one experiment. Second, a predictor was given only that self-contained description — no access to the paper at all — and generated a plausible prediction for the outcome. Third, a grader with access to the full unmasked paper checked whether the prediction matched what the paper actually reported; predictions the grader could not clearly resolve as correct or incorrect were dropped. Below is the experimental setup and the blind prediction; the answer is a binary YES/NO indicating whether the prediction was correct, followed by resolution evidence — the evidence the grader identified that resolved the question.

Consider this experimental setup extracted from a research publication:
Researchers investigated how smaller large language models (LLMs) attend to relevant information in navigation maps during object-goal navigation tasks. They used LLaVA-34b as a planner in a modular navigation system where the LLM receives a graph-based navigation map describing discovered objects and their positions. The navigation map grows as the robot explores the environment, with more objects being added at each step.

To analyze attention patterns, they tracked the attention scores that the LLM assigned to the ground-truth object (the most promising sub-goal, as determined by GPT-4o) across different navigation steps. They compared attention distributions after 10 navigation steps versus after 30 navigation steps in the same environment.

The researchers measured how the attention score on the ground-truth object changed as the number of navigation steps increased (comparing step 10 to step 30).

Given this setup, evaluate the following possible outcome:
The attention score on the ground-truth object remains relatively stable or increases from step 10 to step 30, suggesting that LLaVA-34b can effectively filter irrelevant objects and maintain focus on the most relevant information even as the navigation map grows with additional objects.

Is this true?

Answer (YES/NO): NO